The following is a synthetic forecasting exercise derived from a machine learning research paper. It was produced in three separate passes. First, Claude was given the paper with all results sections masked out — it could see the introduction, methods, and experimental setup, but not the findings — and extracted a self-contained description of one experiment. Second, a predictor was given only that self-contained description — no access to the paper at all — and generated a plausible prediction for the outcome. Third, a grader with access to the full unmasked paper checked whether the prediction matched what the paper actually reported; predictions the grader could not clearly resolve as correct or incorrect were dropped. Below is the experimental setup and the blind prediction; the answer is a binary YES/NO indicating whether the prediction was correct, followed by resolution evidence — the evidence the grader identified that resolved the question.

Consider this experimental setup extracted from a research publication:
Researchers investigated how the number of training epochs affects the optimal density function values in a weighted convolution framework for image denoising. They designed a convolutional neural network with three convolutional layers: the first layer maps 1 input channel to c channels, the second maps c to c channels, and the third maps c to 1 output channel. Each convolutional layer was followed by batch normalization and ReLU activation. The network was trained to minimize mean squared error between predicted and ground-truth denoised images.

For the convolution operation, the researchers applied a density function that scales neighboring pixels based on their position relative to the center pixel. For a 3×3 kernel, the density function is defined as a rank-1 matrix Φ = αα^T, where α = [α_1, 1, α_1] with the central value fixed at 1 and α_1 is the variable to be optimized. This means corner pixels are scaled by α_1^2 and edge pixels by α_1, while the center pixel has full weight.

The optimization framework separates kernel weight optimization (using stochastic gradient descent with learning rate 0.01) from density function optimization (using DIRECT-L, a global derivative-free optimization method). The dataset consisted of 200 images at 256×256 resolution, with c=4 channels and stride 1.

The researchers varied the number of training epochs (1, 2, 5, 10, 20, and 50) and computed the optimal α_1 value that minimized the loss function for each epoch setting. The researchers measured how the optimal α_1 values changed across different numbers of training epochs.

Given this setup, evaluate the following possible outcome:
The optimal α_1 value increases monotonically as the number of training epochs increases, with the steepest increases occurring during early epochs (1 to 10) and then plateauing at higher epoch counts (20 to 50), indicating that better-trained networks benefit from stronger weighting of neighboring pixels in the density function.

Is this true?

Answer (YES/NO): NO